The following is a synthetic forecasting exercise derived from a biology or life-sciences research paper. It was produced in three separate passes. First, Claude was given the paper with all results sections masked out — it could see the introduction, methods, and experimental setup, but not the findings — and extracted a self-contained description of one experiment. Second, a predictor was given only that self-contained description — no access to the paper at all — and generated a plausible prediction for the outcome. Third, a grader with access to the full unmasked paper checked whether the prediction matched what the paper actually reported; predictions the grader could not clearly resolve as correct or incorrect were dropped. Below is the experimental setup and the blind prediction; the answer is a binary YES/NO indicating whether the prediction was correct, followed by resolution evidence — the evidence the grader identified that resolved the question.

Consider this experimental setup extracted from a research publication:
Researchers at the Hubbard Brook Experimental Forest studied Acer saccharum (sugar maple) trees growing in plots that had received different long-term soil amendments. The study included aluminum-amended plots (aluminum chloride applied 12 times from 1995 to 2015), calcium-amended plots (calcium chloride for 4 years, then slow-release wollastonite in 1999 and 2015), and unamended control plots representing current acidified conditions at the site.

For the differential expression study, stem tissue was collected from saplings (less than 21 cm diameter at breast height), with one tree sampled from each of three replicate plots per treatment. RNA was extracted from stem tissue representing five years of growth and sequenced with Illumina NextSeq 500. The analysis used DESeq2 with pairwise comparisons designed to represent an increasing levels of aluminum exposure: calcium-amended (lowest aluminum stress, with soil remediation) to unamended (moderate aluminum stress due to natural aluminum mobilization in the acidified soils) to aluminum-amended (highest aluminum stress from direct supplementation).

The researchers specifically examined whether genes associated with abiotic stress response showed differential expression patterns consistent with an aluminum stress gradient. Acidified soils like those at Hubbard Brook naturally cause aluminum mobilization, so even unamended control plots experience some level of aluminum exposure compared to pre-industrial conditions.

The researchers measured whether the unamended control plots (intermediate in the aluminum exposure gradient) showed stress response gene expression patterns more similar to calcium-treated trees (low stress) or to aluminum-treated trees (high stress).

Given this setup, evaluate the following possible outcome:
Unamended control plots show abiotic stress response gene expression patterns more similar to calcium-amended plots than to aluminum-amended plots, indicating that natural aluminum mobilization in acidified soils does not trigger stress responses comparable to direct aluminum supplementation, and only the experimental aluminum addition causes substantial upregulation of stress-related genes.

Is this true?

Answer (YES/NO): NO